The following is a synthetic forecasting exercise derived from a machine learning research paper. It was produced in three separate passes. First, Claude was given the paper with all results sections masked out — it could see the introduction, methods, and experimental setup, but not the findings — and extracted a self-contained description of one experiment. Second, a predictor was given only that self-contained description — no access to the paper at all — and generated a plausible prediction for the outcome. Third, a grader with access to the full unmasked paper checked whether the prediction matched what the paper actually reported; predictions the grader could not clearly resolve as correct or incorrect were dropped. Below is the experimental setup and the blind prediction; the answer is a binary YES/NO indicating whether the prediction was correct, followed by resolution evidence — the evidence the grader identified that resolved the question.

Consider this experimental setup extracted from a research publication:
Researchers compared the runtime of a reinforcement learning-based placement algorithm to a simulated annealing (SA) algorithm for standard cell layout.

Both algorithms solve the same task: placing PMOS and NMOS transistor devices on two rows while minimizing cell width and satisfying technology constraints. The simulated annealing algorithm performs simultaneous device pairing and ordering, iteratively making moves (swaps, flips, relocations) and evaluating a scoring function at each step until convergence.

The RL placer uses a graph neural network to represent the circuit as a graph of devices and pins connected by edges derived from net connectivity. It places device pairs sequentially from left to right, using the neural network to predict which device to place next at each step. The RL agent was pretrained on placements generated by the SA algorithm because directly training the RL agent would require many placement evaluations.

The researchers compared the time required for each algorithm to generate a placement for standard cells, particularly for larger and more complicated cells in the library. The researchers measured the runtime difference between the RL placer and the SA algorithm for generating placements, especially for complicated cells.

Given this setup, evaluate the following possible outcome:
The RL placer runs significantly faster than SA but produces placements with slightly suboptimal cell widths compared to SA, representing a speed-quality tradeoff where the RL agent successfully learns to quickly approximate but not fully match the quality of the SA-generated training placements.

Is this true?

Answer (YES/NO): YES